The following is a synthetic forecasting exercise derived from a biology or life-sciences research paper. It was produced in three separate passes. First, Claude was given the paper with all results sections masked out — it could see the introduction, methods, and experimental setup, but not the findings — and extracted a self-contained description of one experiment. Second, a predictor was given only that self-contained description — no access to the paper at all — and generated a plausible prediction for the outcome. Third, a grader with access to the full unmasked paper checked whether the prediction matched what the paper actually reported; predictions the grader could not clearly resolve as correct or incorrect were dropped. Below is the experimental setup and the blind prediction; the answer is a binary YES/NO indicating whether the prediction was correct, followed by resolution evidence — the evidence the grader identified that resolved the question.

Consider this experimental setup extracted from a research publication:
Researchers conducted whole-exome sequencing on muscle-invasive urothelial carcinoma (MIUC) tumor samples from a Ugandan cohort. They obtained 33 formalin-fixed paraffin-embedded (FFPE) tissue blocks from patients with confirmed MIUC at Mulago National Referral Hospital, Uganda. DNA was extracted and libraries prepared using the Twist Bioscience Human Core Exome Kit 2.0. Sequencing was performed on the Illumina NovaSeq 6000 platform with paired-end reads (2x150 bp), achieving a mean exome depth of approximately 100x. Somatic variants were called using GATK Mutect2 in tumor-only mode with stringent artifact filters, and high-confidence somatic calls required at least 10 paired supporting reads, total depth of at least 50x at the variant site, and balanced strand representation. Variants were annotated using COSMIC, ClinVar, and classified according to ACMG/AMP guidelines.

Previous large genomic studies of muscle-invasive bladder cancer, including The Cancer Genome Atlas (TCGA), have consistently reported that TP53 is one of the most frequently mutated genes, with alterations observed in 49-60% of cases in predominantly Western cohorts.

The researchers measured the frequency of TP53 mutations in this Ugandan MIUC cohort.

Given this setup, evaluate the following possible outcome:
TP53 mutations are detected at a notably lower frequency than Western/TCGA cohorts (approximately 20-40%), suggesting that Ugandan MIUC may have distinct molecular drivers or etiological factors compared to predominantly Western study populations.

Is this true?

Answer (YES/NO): NO